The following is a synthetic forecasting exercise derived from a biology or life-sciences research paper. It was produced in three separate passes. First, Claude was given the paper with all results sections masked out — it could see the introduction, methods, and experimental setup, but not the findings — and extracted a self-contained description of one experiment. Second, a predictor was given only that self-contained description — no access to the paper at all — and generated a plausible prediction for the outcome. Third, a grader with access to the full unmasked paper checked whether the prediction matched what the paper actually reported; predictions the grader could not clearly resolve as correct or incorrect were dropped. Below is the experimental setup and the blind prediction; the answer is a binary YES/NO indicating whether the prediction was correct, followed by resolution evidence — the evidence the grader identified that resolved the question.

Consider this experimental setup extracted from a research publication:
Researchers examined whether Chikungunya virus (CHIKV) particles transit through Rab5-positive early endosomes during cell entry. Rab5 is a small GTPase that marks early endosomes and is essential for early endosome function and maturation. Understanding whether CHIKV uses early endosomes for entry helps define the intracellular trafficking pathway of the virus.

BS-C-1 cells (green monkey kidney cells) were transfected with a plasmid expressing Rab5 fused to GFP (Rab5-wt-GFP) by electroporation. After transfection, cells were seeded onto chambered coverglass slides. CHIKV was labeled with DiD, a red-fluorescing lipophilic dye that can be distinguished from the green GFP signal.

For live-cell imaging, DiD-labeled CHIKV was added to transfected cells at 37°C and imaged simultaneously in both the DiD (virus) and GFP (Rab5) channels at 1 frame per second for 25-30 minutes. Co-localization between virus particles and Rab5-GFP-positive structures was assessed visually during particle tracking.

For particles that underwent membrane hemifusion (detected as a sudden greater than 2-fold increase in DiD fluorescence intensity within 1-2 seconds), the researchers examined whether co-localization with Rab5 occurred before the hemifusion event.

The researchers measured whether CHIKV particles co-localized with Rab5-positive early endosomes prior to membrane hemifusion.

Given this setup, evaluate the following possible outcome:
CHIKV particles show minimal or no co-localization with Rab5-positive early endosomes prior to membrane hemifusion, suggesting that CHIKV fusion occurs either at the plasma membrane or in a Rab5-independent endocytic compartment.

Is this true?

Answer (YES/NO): NO